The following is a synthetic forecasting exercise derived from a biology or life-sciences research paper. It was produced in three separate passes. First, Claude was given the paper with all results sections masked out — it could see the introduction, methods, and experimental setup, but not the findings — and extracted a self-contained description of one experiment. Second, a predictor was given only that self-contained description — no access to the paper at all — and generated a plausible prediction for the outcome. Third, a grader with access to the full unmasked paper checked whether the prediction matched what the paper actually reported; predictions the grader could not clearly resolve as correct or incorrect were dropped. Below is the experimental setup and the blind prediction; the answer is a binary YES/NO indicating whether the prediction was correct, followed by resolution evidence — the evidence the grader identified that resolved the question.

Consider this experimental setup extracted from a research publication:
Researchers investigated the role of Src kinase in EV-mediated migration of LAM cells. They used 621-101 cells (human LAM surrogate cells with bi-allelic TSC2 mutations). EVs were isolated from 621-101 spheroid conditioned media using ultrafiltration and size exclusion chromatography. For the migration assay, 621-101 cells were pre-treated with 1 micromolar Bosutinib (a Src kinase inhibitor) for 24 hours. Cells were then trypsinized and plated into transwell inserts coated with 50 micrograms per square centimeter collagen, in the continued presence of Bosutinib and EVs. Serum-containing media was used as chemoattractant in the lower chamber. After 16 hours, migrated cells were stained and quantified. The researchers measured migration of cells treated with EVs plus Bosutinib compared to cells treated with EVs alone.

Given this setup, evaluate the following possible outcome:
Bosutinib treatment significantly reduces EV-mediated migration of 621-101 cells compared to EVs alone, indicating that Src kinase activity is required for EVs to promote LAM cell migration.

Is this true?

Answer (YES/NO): YES